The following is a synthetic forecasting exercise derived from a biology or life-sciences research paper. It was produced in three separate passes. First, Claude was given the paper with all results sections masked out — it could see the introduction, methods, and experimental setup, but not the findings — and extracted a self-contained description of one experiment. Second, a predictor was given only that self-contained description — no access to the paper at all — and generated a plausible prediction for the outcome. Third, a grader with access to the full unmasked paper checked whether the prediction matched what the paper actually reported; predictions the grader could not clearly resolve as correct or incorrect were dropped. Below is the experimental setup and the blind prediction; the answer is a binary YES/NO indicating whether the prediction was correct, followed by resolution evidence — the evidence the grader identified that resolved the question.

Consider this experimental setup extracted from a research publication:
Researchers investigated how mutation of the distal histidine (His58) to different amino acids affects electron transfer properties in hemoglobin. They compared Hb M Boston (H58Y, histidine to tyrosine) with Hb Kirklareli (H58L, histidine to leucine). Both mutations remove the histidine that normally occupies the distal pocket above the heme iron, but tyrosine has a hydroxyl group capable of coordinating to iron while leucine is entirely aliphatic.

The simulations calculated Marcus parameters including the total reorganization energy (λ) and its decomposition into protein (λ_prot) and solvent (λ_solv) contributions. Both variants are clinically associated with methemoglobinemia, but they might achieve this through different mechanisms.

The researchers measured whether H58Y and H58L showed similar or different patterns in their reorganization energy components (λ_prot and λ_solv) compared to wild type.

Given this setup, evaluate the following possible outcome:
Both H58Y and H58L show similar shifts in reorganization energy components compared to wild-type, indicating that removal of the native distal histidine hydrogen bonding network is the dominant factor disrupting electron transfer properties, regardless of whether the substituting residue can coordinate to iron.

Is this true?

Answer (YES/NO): NO